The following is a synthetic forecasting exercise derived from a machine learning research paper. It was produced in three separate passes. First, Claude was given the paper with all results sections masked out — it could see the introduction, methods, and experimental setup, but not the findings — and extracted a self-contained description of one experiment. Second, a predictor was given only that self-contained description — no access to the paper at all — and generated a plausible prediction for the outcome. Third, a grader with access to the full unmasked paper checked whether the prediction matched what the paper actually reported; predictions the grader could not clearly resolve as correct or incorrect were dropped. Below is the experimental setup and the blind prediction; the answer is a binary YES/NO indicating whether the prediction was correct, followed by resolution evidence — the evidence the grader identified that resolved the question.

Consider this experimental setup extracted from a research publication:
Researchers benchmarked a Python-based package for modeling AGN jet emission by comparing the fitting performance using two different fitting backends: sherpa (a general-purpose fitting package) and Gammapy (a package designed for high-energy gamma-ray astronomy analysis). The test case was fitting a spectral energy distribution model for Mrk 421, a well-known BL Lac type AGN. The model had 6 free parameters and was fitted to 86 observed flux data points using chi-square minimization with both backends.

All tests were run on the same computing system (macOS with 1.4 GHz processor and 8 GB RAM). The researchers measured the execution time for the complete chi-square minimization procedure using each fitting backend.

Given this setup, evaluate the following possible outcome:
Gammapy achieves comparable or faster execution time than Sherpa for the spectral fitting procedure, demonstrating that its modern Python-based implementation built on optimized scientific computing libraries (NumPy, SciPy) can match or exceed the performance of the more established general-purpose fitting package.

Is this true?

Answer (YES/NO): NO